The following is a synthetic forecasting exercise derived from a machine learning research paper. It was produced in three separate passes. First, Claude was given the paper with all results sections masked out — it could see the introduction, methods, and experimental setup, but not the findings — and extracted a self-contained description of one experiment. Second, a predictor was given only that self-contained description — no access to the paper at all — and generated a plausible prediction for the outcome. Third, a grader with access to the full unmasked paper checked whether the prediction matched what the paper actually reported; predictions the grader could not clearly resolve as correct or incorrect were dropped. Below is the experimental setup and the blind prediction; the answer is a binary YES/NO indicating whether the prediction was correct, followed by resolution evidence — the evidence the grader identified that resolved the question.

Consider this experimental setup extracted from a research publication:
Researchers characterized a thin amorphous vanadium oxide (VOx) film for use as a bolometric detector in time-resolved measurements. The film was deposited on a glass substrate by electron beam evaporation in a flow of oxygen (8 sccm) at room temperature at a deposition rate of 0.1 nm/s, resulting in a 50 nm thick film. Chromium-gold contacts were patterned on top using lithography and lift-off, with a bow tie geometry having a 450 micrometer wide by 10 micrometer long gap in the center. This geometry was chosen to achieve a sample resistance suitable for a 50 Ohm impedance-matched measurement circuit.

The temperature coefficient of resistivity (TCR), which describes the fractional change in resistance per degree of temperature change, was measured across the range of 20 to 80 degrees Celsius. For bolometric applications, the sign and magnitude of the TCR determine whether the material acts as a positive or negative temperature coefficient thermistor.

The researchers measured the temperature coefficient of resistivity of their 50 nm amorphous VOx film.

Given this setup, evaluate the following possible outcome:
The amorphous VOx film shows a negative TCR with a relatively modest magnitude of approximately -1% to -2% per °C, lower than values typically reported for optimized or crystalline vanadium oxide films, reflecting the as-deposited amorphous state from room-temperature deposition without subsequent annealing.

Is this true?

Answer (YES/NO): NO